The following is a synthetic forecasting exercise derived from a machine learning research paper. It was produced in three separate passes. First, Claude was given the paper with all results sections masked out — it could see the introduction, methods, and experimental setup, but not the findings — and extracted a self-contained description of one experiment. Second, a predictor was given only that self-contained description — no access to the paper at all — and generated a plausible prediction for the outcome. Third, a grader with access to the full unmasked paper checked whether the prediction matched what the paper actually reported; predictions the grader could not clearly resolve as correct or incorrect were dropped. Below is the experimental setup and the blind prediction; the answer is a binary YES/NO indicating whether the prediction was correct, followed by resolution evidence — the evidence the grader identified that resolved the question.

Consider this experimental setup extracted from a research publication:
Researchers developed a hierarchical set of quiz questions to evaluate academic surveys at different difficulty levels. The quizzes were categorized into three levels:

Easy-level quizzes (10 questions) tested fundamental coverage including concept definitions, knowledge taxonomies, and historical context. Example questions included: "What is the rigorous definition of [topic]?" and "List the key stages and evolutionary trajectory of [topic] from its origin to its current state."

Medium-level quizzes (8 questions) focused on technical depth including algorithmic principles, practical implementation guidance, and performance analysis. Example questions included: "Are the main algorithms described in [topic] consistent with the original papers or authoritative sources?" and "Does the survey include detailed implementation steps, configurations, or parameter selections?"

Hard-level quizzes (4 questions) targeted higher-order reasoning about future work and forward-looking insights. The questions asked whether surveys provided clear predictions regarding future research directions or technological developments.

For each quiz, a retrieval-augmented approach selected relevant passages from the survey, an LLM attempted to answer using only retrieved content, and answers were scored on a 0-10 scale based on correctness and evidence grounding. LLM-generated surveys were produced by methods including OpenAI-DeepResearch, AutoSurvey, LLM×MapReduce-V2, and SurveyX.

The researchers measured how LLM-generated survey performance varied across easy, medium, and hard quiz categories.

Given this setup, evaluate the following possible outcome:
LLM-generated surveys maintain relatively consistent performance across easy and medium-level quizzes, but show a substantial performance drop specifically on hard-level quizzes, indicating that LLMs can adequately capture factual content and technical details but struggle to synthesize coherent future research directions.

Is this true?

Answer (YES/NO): NO